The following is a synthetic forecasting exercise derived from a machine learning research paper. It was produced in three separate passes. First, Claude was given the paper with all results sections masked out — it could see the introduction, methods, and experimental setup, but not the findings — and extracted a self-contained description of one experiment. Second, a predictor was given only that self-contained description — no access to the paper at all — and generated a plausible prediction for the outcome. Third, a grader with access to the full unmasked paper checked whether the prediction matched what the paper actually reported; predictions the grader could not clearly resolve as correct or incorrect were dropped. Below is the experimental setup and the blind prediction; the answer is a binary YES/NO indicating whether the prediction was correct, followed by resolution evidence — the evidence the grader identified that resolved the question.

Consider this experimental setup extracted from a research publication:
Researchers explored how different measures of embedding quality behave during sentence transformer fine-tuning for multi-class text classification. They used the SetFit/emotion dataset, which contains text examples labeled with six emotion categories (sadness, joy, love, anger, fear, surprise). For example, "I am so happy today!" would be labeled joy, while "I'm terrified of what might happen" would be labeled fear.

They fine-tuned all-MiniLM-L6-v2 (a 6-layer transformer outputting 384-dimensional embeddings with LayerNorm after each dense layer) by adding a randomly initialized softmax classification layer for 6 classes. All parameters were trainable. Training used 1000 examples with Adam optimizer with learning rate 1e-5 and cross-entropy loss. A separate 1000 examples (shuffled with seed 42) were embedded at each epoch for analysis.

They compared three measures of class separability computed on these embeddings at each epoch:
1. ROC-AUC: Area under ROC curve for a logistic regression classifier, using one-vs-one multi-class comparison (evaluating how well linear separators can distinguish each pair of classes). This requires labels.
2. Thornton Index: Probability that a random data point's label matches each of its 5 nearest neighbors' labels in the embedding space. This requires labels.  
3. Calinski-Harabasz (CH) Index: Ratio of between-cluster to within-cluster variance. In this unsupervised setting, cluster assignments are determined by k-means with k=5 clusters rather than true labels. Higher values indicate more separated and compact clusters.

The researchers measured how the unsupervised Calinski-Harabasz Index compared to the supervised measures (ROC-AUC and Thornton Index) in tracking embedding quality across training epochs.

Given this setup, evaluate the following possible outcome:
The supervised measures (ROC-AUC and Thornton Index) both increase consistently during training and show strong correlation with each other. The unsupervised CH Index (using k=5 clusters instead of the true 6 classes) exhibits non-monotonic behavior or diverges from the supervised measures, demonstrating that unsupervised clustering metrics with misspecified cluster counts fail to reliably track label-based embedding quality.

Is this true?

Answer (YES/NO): YES